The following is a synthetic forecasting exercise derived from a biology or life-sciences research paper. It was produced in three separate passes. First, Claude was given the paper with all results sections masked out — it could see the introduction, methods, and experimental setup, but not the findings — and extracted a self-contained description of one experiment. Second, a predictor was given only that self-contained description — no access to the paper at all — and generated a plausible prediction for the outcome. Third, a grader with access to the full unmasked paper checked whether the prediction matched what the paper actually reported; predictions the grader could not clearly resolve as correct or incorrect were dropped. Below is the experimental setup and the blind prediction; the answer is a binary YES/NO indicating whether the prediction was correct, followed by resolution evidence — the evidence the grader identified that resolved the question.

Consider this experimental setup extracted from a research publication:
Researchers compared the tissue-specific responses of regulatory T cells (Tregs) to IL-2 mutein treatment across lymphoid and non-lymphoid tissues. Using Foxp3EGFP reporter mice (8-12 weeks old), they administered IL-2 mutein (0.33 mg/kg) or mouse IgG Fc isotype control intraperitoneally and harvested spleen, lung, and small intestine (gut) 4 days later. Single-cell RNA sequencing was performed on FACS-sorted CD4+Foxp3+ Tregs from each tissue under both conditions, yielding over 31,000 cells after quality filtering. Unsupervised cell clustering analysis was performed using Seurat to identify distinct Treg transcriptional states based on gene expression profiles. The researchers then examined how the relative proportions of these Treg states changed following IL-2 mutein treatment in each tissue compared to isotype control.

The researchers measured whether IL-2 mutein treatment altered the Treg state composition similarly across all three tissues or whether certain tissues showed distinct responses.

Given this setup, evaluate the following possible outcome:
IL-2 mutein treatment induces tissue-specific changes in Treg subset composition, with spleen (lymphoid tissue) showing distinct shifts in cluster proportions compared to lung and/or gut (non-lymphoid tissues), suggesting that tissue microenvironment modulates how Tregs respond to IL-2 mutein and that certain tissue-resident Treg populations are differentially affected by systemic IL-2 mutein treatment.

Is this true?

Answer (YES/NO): NO